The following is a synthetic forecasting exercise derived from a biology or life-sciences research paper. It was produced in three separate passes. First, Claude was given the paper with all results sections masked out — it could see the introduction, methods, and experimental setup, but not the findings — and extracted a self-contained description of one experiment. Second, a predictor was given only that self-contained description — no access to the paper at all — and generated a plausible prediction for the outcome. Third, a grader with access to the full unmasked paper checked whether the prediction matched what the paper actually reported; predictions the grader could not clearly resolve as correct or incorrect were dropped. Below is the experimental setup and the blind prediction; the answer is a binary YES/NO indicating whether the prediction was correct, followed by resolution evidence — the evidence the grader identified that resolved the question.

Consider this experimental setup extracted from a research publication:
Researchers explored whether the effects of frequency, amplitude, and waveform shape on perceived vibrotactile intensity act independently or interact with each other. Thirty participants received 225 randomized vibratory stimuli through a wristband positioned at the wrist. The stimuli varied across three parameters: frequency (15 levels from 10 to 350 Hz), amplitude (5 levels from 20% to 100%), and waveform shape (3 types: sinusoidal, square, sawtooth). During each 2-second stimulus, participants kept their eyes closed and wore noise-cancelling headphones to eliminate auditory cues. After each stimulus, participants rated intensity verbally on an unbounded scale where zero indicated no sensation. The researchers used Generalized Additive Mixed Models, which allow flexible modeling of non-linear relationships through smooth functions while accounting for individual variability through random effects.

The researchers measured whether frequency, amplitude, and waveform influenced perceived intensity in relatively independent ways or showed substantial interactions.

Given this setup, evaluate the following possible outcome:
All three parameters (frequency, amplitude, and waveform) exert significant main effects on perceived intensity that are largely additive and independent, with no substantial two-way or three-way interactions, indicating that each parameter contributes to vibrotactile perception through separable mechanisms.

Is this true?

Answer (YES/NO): YES